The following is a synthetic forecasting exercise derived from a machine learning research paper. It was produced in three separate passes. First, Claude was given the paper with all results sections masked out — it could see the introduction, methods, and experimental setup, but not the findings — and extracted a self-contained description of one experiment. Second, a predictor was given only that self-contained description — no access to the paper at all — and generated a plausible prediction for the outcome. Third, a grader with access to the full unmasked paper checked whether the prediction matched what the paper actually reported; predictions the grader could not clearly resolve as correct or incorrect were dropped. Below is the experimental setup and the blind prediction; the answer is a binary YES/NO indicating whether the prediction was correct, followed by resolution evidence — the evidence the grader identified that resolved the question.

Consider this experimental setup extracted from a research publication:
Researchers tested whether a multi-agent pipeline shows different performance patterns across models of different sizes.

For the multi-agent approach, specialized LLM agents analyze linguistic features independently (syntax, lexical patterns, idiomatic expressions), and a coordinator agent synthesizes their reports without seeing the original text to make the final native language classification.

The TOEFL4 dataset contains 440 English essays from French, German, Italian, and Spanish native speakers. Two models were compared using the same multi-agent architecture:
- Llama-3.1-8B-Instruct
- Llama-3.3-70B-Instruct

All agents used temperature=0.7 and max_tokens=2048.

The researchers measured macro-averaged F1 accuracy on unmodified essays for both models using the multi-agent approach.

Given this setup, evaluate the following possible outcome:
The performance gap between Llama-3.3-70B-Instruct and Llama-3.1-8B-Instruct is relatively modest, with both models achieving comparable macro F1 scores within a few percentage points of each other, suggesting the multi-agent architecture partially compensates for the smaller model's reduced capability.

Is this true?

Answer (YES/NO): NO